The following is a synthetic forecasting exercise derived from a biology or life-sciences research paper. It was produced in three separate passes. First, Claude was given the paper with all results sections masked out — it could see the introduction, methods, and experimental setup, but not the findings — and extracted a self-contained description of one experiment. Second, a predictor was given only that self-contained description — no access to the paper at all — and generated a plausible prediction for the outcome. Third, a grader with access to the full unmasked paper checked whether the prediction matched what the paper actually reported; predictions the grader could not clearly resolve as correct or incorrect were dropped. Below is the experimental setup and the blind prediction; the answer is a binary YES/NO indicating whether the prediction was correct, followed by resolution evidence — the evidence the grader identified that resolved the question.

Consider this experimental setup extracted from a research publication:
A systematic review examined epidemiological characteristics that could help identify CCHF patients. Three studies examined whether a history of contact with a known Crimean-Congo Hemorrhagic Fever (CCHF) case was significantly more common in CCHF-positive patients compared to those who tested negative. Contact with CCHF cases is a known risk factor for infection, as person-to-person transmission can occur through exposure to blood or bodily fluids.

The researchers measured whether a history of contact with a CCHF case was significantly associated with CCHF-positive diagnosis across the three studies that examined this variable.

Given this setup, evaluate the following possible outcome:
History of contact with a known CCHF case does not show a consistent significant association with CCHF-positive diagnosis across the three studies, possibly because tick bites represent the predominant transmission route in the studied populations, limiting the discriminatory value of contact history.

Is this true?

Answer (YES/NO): YES